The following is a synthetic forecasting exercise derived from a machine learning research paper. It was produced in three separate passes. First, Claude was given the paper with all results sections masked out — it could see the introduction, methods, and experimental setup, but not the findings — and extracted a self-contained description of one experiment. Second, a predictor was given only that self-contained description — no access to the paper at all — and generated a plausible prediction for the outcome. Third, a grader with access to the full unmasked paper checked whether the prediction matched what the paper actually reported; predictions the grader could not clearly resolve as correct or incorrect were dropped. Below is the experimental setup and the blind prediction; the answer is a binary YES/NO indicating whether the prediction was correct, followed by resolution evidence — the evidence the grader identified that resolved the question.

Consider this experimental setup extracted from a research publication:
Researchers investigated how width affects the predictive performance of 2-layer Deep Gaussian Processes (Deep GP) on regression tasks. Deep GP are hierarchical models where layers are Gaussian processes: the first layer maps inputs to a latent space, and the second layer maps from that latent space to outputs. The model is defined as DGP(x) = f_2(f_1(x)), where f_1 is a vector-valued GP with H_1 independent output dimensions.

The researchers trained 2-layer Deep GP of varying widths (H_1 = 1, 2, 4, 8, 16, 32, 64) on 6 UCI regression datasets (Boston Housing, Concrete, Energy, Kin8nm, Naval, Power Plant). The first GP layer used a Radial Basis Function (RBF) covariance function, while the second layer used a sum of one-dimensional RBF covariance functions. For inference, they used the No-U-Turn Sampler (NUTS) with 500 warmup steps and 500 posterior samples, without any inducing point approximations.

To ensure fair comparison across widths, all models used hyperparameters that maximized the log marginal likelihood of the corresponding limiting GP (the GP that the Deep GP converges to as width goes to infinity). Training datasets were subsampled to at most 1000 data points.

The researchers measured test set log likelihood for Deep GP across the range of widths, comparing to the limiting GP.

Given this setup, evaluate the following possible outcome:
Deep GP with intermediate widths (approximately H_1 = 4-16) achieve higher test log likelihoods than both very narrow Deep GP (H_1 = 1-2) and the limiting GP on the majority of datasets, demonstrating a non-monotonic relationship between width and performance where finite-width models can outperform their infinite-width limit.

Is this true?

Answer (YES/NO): NO